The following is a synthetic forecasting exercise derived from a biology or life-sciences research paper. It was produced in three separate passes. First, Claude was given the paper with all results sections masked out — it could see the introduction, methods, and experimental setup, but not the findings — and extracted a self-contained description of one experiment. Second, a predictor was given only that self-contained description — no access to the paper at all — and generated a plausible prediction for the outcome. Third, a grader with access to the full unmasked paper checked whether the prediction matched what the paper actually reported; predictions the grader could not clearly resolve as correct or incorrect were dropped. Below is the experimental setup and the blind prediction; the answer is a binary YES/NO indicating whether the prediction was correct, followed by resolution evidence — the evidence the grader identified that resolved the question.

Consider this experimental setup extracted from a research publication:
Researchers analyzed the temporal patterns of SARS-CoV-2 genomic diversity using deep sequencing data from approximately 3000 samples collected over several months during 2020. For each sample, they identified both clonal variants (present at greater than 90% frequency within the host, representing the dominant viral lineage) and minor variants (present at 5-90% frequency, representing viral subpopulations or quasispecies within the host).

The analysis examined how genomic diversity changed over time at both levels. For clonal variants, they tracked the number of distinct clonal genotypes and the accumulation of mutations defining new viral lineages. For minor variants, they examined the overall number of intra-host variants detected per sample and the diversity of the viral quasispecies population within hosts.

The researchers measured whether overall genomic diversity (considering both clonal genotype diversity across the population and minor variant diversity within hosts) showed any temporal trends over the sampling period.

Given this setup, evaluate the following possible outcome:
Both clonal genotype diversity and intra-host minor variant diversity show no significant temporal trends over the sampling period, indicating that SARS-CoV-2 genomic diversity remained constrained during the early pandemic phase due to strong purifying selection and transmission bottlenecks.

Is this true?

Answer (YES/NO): NO